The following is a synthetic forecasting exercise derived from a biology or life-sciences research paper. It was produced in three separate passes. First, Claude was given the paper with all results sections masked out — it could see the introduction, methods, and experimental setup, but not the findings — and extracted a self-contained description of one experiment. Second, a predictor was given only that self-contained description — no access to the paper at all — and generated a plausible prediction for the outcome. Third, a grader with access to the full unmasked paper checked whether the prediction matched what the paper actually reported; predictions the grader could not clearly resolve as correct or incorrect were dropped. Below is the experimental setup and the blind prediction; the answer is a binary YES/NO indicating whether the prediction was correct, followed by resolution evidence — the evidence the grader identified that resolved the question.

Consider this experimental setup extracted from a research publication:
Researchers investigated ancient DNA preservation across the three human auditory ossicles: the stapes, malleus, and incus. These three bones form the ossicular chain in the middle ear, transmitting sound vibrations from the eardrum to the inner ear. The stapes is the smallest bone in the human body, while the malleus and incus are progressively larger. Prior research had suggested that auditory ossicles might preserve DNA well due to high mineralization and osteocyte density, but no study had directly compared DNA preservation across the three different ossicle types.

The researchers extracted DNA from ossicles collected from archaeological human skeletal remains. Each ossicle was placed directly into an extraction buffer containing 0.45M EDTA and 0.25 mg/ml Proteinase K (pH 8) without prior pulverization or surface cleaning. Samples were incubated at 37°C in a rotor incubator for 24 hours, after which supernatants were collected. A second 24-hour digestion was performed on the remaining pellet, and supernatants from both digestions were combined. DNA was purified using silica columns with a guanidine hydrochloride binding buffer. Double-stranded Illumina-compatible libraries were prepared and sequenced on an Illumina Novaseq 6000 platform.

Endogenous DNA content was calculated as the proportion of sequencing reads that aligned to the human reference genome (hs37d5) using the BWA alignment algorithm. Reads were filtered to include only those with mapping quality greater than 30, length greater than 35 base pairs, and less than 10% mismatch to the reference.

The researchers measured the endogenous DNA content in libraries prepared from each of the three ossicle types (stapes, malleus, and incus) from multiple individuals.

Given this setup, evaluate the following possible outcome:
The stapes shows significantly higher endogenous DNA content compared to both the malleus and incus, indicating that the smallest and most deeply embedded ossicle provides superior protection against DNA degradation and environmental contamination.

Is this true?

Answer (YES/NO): NO